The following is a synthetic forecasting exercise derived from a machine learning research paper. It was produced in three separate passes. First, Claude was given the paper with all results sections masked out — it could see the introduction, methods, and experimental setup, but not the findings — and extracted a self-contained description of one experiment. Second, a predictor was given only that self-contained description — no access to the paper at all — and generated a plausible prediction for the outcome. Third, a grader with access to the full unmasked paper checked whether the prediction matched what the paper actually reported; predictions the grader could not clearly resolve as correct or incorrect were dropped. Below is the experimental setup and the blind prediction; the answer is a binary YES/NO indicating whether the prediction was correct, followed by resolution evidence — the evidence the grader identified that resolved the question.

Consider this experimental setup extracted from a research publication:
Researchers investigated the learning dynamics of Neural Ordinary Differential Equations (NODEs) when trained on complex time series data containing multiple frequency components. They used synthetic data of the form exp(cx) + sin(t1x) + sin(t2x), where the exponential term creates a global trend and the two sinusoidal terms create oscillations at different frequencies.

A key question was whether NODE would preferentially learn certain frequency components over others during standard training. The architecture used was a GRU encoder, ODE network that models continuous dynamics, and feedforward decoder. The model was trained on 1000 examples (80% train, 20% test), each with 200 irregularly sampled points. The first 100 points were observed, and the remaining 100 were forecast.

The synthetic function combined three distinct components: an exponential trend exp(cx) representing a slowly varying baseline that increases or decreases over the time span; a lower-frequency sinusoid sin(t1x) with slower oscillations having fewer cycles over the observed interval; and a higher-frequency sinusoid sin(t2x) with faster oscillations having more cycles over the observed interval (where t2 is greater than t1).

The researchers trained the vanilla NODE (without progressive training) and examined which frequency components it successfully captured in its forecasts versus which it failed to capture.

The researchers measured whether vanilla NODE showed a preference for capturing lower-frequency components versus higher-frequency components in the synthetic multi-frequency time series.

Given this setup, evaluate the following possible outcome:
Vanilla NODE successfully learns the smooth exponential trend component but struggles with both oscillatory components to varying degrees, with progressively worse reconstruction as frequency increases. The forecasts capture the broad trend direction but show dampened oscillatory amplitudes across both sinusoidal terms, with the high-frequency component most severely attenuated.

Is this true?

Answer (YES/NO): NO